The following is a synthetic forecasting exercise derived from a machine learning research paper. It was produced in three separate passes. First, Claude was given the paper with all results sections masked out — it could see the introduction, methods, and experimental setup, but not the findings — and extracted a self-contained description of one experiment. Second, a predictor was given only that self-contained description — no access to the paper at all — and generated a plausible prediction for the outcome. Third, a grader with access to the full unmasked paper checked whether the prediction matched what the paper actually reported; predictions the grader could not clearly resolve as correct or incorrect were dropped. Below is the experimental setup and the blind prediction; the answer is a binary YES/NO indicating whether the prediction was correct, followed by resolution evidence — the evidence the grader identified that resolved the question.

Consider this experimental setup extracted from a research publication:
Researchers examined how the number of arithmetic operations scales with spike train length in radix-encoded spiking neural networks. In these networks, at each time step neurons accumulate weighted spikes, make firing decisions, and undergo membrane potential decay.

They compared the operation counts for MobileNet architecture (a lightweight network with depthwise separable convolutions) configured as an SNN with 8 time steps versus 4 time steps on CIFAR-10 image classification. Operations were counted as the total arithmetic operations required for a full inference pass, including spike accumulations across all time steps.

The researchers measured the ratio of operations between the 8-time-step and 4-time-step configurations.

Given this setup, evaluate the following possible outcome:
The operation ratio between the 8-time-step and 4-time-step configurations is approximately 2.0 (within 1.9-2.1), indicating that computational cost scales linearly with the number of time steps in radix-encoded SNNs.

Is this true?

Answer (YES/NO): YES